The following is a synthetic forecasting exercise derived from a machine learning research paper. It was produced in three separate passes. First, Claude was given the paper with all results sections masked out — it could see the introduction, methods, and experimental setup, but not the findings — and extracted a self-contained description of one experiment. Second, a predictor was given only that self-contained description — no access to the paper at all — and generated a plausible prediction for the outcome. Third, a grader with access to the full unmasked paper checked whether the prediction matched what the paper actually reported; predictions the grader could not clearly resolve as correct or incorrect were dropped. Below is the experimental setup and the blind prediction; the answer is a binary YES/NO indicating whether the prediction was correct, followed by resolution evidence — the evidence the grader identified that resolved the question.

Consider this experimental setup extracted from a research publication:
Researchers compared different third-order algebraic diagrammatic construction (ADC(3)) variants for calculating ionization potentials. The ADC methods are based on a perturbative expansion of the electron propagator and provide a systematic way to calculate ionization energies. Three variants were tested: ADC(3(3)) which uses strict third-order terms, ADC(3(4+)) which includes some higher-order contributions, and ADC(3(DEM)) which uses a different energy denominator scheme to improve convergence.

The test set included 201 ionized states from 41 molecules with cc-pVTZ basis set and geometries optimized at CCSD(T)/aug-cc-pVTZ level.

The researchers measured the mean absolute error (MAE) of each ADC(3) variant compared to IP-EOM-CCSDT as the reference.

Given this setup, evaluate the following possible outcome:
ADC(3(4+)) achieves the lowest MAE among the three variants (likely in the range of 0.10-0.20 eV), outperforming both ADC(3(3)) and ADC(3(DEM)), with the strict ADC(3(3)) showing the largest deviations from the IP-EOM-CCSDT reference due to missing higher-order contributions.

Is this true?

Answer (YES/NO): NO